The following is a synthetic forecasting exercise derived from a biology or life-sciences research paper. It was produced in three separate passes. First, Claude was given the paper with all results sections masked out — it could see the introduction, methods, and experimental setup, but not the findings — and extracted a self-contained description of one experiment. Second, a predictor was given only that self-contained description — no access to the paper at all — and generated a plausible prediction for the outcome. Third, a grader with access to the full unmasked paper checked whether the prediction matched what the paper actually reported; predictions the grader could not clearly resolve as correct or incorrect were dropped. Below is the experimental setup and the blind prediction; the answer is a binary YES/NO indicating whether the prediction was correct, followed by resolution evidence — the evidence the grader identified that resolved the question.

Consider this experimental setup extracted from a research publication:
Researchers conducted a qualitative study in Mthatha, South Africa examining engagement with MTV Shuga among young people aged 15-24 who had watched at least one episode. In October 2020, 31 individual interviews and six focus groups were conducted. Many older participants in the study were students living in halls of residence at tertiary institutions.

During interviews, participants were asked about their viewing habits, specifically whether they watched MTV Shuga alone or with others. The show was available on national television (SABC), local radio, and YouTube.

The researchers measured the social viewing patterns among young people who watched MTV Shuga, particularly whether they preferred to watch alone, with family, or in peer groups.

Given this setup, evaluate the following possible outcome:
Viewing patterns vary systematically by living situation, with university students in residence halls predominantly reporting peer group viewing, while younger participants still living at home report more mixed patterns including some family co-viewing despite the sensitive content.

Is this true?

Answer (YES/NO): NO